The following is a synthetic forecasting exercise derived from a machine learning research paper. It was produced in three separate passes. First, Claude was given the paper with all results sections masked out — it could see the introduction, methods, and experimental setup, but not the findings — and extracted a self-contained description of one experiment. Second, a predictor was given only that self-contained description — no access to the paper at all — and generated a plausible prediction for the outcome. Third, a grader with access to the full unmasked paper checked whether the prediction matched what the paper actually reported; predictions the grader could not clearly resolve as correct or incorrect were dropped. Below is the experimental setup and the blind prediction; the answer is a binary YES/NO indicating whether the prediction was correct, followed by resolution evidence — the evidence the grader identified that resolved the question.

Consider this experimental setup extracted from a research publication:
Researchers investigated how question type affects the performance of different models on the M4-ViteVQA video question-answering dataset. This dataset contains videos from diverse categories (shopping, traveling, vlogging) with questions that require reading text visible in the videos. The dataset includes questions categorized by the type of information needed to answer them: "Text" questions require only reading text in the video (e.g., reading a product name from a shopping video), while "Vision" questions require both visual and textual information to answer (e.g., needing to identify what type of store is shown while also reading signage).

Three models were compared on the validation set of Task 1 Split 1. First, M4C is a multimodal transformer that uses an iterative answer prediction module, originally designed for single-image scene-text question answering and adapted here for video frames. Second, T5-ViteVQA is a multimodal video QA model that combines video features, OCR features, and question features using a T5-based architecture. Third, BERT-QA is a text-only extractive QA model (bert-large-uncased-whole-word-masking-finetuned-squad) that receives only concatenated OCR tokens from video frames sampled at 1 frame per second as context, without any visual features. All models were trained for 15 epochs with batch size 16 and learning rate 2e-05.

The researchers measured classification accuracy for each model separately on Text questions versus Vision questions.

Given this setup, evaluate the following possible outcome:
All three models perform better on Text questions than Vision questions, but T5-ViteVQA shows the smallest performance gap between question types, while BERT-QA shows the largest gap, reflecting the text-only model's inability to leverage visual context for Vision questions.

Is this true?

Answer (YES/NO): NO